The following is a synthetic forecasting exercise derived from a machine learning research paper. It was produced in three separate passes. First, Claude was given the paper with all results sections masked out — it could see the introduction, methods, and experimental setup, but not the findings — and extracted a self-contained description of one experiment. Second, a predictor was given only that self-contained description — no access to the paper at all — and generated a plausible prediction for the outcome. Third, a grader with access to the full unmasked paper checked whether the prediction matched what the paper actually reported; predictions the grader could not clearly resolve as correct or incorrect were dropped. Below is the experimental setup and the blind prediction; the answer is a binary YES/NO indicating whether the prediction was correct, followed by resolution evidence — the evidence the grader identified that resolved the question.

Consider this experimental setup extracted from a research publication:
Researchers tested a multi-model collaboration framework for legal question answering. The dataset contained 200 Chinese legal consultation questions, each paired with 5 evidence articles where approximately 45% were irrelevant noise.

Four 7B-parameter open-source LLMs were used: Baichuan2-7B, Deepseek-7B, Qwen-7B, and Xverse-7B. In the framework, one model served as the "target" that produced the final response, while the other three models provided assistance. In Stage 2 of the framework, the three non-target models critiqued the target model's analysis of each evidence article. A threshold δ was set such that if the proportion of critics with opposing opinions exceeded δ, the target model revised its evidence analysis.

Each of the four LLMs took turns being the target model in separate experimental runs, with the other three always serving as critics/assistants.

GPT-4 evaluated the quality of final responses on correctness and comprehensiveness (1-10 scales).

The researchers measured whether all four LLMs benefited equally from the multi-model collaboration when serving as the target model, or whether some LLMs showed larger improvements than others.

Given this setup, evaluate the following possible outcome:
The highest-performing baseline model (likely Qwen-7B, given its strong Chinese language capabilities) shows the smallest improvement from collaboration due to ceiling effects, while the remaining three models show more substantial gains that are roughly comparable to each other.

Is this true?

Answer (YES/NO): NO